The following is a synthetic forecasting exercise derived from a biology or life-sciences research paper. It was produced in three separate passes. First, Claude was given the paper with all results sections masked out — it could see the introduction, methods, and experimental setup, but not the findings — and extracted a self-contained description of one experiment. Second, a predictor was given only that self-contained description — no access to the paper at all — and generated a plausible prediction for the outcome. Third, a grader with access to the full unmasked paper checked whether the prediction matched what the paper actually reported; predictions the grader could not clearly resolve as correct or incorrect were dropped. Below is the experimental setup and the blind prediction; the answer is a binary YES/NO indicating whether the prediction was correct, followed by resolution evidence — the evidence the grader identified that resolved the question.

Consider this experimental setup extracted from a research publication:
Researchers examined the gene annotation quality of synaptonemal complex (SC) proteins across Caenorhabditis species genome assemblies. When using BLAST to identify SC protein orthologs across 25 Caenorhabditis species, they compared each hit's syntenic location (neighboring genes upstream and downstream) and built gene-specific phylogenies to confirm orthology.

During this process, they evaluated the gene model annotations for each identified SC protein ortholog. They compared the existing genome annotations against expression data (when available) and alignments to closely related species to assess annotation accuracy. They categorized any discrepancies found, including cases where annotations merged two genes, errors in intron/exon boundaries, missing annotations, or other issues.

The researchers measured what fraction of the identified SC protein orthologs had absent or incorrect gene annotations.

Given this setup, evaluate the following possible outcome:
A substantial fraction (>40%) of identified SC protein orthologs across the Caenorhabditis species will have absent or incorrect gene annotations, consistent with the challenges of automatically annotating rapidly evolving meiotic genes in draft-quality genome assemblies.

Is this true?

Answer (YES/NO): NO